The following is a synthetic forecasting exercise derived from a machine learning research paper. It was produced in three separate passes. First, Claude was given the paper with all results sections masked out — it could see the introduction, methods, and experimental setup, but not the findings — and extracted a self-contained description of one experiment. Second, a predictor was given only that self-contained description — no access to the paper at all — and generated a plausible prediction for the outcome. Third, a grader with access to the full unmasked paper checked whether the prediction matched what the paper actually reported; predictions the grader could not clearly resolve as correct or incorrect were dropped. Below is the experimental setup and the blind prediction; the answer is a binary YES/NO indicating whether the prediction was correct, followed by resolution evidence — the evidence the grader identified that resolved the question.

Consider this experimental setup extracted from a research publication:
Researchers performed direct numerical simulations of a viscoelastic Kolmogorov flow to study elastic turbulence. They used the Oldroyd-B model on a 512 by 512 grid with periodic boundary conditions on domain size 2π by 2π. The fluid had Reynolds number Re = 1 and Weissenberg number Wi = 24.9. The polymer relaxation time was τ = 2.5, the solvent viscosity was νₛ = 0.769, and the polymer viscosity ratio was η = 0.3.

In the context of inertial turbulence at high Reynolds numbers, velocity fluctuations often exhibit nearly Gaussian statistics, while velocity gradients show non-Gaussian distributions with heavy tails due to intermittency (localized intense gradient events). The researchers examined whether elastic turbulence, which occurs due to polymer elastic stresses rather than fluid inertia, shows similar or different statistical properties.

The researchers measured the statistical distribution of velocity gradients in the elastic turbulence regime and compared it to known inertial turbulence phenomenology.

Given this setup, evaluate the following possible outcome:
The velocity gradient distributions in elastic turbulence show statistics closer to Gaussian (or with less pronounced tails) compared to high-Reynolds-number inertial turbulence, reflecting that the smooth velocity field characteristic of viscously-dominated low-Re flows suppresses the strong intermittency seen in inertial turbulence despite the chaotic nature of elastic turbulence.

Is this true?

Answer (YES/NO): NO